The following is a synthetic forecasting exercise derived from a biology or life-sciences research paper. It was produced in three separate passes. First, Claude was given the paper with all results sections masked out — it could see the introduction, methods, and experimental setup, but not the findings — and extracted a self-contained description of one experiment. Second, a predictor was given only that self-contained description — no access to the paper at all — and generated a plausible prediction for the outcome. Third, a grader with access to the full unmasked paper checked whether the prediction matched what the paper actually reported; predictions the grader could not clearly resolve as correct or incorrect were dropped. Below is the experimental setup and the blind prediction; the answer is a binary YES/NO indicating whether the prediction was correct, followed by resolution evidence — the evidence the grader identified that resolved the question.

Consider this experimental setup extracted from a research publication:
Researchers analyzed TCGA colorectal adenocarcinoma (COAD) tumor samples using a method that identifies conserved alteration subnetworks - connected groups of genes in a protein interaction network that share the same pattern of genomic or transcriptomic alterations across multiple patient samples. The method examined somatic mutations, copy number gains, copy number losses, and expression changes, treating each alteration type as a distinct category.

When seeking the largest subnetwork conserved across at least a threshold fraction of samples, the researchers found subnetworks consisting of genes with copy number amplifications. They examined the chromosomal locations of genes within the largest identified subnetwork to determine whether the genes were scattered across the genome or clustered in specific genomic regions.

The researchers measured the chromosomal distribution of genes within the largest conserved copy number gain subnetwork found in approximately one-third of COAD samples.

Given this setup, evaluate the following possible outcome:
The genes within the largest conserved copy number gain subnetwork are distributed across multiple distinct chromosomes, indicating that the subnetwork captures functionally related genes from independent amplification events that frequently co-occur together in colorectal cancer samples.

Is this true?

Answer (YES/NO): NO